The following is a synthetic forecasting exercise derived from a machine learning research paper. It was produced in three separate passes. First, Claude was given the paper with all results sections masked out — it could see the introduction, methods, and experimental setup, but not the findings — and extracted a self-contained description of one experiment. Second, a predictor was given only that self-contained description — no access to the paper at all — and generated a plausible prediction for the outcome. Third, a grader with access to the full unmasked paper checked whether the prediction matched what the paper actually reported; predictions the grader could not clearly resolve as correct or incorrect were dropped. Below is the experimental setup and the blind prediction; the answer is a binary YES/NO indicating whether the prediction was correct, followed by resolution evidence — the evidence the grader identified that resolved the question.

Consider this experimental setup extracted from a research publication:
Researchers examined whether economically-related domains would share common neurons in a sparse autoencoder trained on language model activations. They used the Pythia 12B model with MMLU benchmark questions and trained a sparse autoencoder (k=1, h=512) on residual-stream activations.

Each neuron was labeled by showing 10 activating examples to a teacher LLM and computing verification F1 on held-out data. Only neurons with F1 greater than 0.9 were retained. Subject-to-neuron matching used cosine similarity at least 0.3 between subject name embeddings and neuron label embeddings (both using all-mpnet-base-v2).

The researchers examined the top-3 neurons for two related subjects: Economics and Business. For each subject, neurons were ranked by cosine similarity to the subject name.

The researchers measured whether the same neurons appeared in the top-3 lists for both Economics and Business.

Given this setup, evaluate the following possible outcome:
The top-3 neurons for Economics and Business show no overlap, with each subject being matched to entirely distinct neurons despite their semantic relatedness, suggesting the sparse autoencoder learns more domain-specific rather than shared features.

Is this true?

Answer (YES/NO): NO